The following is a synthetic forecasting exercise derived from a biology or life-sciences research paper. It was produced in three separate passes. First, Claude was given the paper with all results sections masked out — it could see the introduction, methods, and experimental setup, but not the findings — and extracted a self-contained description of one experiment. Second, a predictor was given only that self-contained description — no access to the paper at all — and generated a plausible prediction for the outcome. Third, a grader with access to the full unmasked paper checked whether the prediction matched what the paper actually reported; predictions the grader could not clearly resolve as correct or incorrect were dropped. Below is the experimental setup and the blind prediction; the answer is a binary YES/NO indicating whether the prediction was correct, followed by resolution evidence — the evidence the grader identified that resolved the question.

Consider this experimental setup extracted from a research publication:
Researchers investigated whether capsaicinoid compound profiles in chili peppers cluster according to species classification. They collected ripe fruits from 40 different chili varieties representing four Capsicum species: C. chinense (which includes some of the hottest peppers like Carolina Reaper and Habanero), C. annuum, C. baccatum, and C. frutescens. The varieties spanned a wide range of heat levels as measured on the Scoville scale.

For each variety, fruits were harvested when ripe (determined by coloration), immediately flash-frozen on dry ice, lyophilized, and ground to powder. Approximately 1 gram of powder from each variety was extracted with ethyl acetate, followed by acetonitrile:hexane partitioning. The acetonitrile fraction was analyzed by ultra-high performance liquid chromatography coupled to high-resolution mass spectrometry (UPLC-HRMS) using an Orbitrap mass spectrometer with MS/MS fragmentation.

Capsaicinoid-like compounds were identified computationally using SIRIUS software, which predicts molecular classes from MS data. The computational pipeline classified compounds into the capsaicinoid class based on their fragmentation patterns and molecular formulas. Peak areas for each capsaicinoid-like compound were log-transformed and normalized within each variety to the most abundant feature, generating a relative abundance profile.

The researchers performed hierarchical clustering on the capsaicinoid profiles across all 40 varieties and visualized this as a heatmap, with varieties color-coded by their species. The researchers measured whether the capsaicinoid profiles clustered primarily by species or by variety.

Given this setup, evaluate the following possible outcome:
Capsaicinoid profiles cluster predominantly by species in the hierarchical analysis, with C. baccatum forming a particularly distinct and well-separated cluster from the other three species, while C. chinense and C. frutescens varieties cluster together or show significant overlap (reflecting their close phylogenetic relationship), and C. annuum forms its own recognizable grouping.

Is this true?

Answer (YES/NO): NO